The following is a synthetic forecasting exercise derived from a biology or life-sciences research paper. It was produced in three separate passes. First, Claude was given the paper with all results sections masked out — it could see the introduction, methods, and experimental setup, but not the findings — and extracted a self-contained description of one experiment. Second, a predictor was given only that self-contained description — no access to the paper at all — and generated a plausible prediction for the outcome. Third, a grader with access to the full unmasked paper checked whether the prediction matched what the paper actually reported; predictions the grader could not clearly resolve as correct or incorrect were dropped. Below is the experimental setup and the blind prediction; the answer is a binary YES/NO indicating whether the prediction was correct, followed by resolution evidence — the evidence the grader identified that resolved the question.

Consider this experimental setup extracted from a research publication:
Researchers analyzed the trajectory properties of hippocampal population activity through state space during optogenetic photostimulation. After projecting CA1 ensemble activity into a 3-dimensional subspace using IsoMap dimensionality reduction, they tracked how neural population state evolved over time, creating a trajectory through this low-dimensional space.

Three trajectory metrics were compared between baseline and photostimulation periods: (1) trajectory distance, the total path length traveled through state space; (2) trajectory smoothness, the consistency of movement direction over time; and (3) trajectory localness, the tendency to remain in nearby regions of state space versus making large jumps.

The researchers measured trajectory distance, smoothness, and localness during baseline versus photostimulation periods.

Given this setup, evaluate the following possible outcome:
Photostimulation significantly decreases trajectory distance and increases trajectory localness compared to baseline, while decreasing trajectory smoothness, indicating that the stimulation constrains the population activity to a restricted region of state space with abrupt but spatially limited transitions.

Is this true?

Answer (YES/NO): NO